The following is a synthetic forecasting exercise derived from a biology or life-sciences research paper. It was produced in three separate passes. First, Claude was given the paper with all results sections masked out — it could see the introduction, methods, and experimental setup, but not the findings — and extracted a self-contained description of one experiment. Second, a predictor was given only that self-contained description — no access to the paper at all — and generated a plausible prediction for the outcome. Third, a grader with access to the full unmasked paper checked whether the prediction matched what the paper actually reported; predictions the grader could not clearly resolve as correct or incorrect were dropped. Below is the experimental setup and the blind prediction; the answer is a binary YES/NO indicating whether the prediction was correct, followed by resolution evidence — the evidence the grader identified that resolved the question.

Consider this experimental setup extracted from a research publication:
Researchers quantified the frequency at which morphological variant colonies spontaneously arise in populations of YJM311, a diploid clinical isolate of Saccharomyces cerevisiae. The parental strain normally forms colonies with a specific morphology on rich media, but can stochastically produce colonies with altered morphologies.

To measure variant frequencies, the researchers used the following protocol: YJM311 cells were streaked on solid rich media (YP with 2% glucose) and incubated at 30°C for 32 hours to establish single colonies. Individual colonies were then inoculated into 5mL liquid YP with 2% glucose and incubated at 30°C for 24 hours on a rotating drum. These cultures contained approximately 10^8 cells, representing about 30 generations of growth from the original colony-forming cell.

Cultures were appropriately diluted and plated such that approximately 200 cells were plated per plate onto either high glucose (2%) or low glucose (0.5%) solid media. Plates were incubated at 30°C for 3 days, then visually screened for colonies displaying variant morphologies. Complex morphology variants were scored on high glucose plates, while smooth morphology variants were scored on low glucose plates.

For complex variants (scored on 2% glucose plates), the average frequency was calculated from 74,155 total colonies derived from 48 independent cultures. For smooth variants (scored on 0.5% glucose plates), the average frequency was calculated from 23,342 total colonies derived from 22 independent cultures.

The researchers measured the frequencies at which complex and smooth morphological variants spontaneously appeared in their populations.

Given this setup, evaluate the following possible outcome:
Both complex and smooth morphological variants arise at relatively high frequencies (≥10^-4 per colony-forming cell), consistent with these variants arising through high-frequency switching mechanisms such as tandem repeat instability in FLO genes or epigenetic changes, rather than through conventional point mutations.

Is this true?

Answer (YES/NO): NO